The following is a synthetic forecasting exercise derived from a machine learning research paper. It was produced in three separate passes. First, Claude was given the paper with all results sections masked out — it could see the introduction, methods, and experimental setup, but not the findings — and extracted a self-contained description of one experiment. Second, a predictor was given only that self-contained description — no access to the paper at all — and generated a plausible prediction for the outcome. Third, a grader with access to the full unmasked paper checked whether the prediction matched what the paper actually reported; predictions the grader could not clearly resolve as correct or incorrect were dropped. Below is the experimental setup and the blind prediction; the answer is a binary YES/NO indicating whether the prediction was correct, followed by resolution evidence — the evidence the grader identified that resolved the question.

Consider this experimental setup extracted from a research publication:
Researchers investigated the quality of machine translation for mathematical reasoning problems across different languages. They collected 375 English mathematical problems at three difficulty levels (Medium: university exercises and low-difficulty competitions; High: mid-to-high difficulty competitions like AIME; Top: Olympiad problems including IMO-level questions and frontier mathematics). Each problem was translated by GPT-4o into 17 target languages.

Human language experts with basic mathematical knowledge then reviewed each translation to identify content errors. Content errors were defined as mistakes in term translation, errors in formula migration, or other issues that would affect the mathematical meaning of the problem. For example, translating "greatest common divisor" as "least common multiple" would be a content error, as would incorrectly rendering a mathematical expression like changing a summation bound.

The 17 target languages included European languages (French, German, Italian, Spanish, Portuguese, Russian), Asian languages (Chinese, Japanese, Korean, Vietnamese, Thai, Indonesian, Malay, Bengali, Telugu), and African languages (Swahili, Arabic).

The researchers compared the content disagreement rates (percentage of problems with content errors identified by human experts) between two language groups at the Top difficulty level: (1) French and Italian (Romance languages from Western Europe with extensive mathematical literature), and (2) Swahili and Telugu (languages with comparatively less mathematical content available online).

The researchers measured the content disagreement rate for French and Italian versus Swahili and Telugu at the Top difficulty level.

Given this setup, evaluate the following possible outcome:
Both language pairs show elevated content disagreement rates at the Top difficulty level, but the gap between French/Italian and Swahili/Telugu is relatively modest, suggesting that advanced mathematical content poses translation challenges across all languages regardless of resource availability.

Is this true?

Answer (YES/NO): NO